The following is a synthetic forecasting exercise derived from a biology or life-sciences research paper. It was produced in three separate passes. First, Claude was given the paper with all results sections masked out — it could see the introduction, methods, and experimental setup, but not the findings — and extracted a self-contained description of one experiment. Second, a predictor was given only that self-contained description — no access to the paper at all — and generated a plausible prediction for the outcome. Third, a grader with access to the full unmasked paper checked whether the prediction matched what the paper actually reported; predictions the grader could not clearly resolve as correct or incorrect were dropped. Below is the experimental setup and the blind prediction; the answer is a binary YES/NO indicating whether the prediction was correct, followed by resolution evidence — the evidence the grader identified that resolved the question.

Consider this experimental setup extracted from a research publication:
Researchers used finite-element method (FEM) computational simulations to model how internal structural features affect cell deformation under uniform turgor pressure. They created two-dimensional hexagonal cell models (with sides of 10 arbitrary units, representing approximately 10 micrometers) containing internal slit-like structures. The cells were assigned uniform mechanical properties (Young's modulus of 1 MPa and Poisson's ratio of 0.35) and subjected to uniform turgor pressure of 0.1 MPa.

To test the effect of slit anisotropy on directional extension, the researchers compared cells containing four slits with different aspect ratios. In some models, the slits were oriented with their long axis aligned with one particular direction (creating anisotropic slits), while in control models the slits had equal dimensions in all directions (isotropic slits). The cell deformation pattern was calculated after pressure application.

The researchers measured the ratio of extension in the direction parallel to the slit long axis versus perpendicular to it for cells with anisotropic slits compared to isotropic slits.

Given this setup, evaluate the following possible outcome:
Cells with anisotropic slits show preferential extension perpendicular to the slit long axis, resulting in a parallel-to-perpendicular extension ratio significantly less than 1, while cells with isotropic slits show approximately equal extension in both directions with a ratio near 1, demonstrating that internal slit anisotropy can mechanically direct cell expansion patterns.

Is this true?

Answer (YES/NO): YES